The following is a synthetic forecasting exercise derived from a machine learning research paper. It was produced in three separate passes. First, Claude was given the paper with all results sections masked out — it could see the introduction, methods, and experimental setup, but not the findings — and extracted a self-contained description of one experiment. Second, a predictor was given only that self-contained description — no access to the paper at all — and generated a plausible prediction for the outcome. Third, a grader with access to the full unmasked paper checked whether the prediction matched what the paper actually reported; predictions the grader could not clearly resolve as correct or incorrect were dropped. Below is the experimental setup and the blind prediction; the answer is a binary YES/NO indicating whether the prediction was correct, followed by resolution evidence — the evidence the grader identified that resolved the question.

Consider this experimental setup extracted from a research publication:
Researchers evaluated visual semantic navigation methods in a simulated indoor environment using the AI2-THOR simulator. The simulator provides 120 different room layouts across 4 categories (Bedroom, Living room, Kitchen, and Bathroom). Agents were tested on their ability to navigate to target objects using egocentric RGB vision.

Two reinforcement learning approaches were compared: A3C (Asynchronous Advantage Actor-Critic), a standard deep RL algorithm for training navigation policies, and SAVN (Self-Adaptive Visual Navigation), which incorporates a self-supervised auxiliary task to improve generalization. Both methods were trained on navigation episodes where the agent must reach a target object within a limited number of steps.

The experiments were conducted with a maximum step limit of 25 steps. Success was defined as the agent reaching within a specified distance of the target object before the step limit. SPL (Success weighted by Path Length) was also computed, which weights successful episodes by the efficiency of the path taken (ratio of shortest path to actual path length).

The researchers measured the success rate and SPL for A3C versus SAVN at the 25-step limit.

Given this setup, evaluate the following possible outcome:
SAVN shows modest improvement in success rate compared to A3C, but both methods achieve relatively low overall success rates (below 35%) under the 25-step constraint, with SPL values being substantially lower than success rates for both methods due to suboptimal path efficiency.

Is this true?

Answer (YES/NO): YES